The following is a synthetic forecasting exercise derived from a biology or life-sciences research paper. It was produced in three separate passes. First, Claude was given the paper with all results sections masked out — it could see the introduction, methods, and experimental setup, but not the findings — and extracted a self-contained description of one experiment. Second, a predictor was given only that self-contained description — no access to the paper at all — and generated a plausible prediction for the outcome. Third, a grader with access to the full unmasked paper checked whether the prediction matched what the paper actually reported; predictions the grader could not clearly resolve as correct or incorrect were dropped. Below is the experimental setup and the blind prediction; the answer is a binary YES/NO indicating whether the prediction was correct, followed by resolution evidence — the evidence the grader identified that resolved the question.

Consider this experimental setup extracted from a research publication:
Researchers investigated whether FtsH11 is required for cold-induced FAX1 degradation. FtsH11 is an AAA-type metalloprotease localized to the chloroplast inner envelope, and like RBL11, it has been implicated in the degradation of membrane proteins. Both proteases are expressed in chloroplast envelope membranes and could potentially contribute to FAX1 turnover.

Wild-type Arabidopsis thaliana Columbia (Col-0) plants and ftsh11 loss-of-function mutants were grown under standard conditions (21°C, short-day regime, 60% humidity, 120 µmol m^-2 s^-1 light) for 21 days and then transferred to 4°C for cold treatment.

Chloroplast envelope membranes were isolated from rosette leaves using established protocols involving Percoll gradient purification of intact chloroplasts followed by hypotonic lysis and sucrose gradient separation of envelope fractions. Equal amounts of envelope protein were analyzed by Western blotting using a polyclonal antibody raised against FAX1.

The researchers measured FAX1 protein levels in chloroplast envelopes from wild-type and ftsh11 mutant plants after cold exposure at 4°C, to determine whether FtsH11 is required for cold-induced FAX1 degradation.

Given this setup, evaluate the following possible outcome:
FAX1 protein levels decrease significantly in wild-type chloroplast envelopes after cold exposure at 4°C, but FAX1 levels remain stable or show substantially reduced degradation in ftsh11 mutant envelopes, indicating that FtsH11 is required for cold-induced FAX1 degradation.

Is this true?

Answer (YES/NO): NO